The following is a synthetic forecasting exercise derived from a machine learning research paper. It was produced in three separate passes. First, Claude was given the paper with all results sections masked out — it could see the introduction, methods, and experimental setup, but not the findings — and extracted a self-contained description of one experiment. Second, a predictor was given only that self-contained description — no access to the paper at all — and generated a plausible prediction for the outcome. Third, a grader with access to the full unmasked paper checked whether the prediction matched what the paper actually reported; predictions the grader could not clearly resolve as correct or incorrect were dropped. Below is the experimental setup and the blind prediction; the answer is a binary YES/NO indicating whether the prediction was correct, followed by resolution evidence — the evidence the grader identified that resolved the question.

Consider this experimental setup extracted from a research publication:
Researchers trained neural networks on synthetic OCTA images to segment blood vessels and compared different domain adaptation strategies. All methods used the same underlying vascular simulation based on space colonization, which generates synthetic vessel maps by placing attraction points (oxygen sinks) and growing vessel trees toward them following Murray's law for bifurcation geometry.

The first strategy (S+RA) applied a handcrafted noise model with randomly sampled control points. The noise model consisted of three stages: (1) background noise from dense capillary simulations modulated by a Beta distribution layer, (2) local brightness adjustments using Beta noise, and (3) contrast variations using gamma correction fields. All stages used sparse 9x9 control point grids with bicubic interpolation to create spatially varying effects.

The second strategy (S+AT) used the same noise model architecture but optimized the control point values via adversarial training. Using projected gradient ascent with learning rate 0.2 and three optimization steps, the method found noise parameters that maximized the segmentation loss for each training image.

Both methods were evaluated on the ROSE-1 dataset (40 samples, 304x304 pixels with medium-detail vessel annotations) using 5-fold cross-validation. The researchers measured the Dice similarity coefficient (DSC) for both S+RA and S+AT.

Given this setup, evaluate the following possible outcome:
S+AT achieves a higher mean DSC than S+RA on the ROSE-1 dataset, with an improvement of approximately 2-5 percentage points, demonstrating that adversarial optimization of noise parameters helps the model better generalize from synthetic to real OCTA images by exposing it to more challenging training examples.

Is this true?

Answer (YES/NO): NO